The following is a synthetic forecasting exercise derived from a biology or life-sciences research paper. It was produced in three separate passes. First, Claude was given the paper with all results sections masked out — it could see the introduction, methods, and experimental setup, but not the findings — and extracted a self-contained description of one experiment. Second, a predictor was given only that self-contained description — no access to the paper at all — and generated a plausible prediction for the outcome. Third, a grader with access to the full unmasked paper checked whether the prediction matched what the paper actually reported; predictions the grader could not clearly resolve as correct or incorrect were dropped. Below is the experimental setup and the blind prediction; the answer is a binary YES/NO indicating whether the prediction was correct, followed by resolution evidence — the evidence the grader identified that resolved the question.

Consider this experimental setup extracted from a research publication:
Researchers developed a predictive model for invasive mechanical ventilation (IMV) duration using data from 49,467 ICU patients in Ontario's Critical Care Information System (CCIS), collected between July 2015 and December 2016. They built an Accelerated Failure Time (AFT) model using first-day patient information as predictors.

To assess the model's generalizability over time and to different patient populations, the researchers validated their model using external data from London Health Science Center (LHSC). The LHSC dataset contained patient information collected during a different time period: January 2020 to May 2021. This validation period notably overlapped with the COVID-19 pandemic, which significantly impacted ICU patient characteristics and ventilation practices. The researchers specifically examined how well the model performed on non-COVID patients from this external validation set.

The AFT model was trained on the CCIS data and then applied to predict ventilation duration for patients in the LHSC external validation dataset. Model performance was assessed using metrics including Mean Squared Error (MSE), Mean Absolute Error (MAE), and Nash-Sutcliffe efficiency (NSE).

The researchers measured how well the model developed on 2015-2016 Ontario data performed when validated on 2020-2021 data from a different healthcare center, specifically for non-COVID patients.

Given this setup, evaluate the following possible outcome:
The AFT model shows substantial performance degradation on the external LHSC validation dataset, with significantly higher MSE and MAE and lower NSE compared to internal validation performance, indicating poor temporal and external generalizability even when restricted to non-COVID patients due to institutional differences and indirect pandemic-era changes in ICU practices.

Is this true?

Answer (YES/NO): NO